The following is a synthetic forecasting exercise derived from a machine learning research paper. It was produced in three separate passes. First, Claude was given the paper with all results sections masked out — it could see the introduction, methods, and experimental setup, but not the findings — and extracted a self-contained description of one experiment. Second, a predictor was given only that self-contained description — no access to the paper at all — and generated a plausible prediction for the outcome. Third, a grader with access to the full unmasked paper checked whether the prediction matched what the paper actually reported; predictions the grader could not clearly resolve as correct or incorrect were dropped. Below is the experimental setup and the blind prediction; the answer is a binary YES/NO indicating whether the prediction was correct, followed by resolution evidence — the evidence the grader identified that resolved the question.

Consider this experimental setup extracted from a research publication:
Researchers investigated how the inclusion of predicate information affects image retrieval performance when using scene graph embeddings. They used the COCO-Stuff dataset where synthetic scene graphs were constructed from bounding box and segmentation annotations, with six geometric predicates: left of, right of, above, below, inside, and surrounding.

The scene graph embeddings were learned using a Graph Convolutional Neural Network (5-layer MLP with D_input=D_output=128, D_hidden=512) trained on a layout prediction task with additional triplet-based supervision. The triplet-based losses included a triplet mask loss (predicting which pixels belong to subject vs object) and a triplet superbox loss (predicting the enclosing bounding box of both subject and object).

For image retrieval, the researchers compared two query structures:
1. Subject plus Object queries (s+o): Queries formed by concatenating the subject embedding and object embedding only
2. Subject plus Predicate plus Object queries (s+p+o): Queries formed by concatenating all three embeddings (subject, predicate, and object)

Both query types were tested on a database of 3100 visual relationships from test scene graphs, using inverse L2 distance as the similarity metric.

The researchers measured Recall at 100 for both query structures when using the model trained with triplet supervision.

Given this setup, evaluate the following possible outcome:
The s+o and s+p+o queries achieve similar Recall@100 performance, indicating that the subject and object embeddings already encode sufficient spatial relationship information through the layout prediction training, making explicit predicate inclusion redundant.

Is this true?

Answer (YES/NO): NO